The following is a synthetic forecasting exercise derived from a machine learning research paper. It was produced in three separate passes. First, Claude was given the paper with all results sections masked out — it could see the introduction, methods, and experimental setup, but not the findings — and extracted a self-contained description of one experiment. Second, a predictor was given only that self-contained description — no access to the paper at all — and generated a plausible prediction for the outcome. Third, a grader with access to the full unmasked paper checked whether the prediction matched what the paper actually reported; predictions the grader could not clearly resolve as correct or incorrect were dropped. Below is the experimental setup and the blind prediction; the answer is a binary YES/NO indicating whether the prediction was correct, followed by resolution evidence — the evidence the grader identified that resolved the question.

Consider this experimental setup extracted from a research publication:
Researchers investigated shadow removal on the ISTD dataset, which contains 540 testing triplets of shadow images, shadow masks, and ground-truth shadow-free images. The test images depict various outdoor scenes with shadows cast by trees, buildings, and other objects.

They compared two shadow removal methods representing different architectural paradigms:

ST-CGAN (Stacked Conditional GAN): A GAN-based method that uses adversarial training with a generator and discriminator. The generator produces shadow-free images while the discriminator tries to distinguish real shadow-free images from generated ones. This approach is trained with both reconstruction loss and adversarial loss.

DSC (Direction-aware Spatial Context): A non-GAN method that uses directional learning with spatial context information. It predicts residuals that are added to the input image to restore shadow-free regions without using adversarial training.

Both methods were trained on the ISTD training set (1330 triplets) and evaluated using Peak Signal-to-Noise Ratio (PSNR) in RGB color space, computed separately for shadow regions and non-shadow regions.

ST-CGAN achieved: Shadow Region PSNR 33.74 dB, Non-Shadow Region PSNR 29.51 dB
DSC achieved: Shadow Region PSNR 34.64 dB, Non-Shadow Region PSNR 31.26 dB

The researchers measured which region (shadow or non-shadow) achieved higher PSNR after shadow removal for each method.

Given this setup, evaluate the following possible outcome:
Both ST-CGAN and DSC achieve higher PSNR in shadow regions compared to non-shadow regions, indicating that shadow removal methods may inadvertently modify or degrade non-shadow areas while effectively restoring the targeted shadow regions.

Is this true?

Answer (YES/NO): YES